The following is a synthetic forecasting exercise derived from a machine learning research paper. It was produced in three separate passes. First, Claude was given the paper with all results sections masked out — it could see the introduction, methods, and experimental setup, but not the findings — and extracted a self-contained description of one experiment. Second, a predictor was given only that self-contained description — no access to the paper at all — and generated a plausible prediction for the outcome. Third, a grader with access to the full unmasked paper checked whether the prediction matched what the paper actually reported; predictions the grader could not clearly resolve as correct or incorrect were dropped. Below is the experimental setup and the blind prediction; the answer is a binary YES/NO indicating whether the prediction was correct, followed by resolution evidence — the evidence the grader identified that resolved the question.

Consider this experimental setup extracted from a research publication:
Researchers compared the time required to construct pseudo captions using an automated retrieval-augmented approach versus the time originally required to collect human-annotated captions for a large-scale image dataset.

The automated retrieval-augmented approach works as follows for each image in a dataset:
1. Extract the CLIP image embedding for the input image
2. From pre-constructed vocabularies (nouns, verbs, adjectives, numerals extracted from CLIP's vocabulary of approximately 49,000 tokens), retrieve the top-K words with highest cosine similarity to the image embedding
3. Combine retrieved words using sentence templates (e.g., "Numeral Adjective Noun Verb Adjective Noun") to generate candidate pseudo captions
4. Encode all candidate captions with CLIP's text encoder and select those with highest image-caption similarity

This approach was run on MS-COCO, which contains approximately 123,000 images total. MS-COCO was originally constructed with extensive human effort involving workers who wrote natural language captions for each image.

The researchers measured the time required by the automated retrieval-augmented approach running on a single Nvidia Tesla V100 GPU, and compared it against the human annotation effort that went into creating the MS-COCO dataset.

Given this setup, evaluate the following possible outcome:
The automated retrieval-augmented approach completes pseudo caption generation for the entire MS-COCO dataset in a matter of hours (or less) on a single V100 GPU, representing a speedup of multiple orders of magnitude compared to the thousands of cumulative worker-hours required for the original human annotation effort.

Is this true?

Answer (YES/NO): YES